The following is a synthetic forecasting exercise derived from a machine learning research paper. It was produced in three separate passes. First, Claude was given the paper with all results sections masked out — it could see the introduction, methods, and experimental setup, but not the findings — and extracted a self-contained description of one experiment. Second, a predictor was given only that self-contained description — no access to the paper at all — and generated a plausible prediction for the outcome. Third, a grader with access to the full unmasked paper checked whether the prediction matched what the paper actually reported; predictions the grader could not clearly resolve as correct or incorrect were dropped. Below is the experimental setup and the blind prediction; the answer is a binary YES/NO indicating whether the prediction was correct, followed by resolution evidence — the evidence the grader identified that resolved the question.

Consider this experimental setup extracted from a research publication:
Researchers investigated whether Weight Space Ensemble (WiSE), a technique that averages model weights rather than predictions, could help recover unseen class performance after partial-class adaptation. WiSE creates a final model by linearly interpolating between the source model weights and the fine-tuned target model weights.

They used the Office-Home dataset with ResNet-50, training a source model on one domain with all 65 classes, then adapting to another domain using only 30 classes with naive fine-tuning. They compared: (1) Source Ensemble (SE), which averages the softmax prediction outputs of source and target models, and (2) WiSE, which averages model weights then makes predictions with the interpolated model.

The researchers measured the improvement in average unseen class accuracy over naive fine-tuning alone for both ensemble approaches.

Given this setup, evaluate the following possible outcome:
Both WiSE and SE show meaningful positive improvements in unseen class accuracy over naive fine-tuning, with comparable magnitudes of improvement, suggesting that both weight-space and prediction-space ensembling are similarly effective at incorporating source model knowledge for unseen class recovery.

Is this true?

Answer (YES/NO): NO